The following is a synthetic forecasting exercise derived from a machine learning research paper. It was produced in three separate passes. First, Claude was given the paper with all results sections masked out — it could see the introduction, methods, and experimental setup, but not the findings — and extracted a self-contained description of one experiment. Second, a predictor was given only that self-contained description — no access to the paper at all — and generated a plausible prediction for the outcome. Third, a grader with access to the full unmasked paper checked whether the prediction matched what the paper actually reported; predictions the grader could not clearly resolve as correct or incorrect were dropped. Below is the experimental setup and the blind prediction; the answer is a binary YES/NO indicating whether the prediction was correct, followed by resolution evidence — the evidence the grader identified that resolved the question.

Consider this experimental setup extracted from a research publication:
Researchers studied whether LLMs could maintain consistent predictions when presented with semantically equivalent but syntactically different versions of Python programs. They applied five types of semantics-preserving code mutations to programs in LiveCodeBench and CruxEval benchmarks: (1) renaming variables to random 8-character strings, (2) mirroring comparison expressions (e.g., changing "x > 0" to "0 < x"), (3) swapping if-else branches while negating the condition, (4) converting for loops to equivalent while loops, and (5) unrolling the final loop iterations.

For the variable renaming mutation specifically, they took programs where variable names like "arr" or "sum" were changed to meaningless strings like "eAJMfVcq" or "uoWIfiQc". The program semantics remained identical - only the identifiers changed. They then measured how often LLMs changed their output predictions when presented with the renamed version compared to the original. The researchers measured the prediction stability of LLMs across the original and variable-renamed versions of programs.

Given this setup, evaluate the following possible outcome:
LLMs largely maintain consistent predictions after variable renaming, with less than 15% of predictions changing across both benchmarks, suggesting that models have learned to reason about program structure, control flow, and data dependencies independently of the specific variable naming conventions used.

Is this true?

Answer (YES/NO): NO